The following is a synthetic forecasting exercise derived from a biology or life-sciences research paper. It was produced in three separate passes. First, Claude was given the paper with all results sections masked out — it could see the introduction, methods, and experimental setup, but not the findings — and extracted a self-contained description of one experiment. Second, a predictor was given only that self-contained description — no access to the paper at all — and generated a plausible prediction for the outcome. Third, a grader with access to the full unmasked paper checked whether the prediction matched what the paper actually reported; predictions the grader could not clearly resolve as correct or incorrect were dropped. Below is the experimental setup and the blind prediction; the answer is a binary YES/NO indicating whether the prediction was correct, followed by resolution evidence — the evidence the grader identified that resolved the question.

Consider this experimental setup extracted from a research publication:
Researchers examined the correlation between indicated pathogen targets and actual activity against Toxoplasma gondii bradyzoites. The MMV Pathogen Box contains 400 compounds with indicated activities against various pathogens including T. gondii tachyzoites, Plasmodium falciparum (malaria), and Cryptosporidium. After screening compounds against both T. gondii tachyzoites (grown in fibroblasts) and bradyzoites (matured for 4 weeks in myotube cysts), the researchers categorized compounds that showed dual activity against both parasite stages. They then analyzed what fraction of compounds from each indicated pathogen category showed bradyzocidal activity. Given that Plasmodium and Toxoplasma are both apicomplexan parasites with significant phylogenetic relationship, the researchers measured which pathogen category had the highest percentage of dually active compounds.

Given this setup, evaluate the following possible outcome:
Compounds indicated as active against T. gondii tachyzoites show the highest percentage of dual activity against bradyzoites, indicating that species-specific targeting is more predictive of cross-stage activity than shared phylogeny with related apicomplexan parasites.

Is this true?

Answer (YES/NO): NO